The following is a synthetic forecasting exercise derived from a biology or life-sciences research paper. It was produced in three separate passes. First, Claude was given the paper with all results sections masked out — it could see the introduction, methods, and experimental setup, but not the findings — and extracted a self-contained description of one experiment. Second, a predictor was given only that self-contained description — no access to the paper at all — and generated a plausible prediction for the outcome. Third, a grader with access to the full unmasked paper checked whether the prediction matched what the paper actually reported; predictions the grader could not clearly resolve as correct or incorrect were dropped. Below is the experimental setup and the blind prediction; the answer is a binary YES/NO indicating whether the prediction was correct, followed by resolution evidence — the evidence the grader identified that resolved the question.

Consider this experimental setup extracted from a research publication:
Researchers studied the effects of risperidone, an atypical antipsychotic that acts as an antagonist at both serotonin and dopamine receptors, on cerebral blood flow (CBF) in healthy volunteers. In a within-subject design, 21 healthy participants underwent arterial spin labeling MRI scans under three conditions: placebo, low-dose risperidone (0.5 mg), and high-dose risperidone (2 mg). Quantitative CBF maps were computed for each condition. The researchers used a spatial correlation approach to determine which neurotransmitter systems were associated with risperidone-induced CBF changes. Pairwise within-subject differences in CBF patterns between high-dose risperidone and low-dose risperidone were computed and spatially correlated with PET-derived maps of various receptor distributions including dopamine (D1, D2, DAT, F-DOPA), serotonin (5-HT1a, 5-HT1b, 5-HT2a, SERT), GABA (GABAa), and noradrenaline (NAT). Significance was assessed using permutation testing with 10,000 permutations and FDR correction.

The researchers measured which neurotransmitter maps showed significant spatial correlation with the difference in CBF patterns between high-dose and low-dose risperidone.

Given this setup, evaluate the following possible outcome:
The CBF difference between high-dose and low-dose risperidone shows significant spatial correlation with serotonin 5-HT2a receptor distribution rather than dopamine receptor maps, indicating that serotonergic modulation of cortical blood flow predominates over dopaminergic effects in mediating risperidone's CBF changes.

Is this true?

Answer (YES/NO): YES